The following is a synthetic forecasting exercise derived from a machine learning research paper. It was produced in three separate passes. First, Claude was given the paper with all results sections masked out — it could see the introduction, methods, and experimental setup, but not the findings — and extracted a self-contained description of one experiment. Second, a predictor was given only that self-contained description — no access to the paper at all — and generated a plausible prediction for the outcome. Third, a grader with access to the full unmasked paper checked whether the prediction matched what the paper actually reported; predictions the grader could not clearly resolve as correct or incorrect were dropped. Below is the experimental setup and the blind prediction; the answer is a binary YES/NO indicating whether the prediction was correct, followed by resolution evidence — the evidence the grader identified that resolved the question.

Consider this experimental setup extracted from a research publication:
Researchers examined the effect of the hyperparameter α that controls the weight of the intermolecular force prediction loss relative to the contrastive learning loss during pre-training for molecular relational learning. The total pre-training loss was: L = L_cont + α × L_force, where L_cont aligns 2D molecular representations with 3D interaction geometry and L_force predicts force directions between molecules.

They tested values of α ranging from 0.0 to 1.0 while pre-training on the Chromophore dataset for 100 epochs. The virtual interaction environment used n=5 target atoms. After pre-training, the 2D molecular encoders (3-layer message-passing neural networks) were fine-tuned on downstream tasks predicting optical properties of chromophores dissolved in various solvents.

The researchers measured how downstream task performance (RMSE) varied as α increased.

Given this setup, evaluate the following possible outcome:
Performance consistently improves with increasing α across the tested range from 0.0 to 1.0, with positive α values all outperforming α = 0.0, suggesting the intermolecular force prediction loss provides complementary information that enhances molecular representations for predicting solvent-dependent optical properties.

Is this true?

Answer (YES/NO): NO